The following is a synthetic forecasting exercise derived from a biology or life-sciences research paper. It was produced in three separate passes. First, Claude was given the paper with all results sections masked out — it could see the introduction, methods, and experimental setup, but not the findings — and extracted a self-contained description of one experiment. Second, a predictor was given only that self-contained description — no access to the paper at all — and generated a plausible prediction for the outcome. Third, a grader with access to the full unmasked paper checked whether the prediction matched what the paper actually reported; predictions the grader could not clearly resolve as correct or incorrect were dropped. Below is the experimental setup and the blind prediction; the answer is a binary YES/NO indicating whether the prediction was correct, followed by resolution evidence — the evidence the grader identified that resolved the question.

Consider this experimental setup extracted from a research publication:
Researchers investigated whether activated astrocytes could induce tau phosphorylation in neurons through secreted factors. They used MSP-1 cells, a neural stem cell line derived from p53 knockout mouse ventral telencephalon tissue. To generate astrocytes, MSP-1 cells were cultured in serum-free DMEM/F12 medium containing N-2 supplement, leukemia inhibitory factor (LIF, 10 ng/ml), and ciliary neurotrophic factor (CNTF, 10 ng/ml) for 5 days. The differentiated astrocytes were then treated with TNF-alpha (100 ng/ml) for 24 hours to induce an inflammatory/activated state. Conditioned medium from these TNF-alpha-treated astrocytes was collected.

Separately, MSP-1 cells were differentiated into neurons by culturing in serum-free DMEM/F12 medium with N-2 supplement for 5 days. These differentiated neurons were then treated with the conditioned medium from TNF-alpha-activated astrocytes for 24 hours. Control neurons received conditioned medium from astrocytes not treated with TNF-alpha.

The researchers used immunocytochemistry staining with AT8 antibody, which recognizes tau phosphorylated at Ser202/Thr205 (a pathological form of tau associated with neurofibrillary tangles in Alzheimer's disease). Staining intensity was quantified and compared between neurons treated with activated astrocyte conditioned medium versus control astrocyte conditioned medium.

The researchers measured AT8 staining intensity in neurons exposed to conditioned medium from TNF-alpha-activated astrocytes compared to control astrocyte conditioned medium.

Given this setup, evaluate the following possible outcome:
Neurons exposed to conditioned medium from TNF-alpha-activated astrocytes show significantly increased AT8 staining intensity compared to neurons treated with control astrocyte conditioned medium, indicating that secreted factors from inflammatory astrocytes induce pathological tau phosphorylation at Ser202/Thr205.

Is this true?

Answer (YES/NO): YES